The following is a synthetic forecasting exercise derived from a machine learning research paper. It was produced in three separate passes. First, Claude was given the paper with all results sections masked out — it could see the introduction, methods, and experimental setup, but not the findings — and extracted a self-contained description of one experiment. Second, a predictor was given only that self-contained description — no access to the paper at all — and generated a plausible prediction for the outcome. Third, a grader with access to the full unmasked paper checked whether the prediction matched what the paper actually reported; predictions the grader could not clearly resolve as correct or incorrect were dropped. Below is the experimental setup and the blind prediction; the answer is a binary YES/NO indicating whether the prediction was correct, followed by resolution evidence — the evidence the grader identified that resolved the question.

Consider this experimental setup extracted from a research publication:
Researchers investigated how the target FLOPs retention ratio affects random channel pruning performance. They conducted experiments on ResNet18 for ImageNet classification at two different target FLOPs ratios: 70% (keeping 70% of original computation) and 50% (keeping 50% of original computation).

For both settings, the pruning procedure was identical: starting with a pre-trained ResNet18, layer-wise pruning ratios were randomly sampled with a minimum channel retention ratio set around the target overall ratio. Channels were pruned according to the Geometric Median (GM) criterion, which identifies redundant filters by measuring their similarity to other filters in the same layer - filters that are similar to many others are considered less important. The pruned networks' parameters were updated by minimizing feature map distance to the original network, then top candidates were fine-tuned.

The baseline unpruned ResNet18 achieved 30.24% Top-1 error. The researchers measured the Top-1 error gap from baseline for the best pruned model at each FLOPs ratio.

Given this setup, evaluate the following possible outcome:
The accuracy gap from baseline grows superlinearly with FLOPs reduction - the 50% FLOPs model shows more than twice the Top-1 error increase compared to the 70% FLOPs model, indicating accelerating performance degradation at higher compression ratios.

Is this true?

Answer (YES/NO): YES